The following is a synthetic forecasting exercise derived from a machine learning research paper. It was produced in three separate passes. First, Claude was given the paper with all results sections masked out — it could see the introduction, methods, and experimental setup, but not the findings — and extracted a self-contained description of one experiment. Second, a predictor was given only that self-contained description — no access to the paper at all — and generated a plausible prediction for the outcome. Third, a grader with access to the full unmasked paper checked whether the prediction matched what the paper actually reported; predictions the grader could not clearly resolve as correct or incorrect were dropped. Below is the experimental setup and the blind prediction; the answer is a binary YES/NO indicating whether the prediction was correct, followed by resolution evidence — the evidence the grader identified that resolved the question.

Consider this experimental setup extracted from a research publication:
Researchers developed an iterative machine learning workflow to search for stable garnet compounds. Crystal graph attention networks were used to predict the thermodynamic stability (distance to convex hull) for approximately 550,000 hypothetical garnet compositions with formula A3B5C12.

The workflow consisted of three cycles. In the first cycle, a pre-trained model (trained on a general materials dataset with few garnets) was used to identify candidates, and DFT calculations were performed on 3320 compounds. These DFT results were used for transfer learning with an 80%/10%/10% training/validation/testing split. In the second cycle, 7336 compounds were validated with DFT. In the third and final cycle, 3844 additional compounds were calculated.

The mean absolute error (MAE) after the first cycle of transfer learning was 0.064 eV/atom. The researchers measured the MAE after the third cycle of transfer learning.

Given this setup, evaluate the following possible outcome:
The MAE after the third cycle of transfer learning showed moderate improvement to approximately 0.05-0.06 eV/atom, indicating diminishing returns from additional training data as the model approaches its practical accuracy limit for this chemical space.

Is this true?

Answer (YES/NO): YES